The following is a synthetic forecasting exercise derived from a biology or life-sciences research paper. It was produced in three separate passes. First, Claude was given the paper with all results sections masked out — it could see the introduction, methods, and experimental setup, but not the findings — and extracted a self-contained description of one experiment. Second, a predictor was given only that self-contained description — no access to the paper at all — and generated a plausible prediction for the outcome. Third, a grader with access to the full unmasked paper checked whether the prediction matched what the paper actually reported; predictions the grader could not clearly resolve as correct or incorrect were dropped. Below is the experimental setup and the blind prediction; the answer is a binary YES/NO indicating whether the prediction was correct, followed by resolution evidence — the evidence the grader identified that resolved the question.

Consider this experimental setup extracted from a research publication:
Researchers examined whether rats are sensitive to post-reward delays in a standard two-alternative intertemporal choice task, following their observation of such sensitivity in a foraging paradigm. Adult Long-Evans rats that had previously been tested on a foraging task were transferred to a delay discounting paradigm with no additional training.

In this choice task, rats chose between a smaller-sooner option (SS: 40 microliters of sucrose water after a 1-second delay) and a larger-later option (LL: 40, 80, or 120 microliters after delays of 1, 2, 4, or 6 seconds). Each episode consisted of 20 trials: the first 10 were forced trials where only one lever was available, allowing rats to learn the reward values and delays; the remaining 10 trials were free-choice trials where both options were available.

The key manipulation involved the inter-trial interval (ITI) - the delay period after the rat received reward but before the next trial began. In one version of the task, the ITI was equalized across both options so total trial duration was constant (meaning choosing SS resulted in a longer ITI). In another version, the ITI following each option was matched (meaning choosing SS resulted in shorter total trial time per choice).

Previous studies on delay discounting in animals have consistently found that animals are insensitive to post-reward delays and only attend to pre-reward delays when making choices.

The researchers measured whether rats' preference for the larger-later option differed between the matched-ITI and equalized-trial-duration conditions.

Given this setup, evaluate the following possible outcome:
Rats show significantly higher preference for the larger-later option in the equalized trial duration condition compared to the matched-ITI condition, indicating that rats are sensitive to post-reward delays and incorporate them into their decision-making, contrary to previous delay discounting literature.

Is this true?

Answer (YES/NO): YES